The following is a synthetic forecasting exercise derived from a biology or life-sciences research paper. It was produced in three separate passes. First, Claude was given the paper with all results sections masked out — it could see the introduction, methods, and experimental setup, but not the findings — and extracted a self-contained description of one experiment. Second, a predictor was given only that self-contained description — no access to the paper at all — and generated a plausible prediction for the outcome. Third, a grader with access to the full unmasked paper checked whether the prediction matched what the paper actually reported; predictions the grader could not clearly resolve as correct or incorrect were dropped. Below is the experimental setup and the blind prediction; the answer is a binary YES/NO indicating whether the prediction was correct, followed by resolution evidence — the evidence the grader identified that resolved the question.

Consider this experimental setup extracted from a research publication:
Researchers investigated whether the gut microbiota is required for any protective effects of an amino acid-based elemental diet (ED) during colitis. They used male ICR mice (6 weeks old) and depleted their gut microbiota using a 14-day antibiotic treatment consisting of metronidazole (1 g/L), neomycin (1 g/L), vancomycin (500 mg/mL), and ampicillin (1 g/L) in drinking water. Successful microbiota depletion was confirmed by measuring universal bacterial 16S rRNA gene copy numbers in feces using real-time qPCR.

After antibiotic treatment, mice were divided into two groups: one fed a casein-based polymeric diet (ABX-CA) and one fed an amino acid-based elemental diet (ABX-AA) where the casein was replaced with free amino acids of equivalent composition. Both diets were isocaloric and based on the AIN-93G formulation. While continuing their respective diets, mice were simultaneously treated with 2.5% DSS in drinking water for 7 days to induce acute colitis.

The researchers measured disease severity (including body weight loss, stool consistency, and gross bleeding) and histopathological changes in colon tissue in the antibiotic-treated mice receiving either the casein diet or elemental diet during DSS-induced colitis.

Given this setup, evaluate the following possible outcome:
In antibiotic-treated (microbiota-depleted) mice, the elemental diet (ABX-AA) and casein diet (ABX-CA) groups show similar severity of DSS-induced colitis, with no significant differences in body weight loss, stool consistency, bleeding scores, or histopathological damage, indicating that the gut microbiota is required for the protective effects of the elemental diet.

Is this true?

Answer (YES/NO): NO